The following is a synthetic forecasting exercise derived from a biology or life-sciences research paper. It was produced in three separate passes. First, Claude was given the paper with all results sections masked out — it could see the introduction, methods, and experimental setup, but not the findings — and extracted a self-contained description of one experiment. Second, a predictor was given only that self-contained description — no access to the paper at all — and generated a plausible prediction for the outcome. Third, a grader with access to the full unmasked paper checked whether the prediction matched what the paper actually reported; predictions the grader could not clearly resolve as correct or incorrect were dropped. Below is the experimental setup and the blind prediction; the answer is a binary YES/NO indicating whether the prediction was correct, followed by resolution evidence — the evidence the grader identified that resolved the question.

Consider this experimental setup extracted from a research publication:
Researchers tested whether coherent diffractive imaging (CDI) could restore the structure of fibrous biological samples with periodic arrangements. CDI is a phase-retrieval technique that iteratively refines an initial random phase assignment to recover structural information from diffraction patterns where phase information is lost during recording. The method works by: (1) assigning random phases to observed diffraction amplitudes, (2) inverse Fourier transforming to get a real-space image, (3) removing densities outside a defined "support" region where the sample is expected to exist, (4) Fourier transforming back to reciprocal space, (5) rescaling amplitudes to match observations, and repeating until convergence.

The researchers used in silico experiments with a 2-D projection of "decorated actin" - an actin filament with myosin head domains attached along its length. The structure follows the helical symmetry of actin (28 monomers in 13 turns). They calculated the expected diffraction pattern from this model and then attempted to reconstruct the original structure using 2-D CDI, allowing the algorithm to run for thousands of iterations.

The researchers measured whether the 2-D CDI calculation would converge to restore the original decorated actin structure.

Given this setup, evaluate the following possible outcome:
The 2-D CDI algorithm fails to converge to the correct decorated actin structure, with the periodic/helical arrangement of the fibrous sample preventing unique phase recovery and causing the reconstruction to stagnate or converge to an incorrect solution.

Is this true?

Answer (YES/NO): YES